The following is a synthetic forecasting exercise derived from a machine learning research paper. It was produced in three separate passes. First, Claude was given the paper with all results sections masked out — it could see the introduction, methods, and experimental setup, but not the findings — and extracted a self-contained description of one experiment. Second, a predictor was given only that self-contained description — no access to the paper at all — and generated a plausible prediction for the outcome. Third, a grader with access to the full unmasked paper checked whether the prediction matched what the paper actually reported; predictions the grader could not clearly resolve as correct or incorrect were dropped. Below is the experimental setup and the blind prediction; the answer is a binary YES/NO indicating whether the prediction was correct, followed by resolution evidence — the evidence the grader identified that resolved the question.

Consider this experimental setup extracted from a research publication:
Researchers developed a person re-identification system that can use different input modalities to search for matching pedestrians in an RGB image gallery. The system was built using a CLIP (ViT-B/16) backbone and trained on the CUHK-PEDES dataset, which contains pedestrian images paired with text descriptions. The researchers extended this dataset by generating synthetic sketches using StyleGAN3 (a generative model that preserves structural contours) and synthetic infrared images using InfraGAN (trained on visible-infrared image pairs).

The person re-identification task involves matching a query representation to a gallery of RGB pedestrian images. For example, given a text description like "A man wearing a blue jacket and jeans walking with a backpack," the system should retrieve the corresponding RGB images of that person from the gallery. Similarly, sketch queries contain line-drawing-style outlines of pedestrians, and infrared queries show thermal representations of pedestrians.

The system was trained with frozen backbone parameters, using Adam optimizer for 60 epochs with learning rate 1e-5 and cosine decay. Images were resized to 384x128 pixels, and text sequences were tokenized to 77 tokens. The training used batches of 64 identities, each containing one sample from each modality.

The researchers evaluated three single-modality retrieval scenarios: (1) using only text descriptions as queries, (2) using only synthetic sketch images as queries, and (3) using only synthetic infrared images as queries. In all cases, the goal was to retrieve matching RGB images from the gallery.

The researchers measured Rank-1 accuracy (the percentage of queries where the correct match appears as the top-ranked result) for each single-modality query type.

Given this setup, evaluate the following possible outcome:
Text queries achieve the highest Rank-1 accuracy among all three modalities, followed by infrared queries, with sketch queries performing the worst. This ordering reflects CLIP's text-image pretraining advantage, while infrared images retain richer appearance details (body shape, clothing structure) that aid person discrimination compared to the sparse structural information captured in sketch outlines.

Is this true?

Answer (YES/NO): NO